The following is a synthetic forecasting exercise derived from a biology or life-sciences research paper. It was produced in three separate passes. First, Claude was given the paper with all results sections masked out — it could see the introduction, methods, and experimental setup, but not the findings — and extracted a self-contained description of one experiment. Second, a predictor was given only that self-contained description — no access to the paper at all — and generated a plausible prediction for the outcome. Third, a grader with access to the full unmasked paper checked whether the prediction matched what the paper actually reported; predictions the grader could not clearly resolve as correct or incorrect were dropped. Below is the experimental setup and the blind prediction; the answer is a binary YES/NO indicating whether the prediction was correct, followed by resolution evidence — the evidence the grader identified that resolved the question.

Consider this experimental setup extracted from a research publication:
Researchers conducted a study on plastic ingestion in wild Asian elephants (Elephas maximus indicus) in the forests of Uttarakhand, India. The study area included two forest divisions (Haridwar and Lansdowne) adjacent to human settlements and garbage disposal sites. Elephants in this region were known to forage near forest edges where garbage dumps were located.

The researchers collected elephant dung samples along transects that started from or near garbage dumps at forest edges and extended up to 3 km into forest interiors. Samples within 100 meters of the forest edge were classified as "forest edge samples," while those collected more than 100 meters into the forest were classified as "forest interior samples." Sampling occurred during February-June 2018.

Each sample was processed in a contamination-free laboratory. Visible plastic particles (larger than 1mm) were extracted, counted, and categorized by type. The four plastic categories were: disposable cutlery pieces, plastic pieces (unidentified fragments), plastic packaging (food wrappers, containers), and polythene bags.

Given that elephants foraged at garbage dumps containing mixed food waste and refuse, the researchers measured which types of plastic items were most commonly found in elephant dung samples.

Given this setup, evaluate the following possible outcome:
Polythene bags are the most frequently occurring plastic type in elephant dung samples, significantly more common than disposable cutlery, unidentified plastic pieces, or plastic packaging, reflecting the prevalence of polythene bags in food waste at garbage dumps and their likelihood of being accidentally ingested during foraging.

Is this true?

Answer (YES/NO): NO